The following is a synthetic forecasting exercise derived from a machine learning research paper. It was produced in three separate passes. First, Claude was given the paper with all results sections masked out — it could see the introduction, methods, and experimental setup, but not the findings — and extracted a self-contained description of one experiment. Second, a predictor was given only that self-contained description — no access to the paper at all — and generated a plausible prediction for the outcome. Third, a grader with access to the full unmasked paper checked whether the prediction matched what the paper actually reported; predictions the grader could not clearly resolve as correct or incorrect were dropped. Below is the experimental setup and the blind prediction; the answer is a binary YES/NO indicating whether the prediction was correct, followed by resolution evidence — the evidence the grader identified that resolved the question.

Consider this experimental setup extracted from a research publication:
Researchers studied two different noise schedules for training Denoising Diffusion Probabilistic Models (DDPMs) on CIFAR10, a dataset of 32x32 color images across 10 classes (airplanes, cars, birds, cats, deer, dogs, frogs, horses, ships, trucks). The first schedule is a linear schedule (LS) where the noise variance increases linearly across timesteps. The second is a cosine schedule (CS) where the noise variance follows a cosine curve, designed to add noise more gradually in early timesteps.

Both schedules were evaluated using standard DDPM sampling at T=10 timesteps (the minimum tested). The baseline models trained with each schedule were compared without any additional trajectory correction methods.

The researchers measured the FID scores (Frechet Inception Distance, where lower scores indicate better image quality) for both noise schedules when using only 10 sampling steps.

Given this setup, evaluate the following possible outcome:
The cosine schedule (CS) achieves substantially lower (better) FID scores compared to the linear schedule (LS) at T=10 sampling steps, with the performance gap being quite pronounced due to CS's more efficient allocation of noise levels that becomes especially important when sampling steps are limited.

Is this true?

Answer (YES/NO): YES